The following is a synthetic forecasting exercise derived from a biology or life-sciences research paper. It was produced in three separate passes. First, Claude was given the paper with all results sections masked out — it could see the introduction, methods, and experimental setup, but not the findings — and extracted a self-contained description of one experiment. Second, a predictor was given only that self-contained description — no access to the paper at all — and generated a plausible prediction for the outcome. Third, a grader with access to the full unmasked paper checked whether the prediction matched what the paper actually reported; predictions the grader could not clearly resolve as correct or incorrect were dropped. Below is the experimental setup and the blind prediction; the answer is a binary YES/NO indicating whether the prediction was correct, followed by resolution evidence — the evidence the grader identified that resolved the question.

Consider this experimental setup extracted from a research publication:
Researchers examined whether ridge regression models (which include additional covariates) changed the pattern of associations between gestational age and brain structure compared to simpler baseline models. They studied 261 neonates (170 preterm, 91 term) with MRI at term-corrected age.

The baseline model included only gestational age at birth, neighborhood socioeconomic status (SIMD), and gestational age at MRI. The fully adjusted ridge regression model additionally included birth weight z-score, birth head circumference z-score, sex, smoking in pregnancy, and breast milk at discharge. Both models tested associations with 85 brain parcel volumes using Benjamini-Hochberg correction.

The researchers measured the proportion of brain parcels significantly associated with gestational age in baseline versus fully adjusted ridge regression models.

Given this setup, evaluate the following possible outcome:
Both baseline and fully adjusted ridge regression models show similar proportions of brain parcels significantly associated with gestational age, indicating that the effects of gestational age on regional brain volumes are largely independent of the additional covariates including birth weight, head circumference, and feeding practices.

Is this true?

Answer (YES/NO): NO